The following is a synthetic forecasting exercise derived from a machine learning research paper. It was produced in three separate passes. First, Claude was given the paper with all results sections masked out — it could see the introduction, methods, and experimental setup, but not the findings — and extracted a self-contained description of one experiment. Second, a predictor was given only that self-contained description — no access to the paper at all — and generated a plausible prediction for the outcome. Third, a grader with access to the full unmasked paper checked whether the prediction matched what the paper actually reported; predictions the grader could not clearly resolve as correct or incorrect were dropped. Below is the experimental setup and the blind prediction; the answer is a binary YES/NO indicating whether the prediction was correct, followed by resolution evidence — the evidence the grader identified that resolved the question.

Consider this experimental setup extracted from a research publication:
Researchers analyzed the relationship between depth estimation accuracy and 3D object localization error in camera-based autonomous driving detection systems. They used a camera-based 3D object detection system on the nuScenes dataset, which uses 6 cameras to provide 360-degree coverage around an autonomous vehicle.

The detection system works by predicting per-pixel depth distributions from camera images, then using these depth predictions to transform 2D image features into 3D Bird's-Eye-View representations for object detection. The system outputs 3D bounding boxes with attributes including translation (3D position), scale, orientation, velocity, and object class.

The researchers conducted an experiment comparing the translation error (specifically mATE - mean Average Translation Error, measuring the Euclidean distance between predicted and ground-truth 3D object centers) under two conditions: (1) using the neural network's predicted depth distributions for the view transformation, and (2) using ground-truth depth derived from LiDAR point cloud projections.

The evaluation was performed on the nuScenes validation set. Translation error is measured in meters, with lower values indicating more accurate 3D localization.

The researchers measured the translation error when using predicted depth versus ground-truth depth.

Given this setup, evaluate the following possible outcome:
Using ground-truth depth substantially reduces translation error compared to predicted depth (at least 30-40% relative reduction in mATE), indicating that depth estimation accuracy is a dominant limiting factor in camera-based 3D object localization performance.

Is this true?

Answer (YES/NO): YES